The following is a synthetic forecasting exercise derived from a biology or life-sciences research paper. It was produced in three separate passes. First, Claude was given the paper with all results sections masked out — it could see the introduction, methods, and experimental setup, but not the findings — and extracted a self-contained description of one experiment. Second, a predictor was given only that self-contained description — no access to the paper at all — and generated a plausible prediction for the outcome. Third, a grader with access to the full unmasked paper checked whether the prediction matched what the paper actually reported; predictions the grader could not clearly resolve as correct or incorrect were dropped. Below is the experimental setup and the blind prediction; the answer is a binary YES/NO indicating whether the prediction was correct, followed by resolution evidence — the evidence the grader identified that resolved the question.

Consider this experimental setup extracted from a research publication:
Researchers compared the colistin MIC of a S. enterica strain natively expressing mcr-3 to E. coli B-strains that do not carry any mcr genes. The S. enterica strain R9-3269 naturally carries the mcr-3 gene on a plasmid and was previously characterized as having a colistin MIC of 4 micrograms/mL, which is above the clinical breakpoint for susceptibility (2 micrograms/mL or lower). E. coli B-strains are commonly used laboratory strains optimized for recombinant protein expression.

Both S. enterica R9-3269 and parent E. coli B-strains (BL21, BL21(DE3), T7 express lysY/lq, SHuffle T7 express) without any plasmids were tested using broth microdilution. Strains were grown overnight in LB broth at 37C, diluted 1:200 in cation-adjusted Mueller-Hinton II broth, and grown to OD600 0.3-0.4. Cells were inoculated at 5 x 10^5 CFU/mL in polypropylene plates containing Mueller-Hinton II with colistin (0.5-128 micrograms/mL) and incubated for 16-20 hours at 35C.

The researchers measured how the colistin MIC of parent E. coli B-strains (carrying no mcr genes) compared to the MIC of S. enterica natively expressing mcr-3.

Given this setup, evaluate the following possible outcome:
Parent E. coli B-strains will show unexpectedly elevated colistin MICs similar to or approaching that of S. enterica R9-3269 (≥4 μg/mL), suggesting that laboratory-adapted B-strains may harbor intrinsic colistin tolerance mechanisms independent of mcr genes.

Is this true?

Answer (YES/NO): YES